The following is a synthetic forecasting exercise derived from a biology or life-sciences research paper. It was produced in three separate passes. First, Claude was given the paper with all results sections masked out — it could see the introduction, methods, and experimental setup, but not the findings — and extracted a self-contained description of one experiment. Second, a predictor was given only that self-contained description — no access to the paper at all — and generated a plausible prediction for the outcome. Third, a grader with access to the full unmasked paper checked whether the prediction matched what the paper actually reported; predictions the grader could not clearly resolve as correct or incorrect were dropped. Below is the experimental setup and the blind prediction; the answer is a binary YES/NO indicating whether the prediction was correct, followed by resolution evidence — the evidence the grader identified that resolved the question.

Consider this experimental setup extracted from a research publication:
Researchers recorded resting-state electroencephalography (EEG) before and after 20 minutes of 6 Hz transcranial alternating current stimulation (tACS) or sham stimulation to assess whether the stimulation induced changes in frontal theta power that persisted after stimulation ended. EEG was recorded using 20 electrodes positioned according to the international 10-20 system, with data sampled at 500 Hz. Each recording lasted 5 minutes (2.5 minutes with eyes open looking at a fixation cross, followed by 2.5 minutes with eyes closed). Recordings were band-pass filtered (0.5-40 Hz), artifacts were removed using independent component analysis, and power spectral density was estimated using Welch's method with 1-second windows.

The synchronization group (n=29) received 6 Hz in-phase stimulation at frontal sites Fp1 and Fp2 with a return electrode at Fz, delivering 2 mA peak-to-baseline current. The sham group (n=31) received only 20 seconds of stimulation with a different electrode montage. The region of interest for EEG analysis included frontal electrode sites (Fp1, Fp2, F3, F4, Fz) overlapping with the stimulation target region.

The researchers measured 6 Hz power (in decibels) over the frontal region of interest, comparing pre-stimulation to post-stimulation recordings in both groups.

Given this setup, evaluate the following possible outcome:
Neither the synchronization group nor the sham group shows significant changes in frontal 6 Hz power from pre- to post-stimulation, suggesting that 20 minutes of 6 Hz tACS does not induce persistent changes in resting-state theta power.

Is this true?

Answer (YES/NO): YES